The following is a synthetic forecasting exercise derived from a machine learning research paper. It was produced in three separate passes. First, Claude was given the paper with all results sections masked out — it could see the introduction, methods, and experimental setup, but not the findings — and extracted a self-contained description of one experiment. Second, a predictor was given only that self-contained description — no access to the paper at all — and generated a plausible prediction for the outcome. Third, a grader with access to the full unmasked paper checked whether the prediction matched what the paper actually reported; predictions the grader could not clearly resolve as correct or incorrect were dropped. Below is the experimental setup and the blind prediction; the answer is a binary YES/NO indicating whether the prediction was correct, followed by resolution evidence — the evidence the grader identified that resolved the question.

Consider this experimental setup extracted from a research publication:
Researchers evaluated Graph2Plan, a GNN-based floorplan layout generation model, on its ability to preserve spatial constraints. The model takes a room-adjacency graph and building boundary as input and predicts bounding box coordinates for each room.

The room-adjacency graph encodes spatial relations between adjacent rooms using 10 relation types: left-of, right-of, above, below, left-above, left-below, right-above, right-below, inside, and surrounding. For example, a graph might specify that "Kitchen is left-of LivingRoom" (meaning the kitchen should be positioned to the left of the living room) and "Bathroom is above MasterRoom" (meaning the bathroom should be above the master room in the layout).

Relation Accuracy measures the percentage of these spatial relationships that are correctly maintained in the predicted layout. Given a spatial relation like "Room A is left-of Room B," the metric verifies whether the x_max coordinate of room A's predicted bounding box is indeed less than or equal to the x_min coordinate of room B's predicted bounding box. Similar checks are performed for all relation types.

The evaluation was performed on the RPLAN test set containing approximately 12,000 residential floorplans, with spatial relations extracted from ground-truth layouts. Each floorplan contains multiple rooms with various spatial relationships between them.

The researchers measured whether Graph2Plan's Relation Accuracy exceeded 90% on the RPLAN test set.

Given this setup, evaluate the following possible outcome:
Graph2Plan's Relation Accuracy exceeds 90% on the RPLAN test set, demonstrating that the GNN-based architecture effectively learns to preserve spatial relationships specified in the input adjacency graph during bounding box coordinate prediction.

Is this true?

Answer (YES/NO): YES